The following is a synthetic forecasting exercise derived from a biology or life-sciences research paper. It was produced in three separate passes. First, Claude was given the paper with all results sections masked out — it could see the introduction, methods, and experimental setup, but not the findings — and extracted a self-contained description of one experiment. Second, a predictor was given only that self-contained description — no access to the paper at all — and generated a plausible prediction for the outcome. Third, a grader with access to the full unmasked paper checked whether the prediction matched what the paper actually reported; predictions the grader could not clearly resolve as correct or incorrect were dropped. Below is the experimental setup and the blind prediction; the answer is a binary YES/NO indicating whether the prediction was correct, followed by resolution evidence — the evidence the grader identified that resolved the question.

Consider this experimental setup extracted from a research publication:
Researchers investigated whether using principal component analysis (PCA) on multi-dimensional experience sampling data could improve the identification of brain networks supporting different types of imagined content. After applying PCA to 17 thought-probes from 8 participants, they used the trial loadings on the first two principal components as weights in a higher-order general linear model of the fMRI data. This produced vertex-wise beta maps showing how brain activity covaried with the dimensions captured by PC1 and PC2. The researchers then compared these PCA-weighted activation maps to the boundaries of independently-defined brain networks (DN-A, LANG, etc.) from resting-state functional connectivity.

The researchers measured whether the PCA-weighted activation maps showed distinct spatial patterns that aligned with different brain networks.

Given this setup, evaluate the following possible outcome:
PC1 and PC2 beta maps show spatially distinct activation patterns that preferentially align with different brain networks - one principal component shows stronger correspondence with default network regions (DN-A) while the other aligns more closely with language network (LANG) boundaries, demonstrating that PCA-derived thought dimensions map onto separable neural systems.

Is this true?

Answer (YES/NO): YES